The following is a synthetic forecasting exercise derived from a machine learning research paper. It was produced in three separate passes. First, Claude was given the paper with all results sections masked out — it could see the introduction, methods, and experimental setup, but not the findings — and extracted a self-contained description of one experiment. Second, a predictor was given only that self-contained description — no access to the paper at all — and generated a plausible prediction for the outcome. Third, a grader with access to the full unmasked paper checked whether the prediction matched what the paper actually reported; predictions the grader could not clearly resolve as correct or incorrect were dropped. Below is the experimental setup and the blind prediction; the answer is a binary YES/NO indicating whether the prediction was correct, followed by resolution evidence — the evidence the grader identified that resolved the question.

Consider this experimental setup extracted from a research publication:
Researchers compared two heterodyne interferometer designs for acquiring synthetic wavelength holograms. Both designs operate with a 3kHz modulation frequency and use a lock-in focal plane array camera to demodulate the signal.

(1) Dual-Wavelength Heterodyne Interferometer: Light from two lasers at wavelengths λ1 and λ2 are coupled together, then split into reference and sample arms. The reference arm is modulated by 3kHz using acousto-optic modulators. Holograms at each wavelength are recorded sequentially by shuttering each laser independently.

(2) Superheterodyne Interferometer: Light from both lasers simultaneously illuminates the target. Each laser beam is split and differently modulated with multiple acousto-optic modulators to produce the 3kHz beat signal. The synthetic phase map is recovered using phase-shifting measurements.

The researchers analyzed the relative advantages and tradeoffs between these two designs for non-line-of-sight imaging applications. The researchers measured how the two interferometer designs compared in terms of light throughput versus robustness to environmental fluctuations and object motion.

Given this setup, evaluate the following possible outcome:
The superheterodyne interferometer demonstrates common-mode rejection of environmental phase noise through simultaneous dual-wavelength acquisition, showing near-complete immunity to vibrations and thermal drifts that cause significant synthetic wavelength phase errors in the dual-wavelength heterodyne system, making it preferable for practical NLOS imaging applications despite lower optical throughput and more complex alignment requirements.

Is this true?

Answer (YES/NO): NO